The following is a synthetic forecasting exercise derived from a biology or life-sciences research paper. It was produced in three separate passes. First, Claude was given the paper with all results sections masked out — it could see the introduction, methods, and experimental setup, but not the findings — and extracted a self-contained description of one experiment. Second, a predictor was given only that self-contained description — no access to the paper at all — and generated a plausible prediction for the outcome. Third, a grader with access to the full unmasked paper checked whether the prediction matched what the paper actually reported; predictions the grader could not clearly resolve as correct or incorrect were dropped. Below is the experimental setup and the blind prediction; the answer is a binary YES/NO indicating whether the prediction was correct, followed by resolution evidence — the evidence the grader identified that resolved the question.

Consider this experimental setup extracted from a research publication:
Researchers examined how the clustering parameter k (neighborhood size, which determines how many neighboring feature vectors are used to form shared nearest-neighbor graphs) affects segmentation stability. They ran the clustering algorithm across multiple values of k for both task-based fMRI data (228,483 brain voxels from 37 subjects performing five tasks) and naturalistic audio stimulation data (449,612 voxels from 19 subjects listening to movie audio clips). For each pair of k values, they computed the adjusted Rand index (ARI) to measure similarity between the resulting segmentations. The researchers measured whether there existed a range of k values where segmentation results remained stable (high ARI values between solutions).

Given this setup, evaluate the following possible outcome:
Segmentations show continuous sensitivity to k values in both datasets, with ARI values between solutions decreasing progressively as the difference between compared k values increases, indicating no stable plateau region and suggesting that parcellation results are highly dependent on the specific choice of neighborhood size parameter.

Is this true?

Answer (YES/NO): NO